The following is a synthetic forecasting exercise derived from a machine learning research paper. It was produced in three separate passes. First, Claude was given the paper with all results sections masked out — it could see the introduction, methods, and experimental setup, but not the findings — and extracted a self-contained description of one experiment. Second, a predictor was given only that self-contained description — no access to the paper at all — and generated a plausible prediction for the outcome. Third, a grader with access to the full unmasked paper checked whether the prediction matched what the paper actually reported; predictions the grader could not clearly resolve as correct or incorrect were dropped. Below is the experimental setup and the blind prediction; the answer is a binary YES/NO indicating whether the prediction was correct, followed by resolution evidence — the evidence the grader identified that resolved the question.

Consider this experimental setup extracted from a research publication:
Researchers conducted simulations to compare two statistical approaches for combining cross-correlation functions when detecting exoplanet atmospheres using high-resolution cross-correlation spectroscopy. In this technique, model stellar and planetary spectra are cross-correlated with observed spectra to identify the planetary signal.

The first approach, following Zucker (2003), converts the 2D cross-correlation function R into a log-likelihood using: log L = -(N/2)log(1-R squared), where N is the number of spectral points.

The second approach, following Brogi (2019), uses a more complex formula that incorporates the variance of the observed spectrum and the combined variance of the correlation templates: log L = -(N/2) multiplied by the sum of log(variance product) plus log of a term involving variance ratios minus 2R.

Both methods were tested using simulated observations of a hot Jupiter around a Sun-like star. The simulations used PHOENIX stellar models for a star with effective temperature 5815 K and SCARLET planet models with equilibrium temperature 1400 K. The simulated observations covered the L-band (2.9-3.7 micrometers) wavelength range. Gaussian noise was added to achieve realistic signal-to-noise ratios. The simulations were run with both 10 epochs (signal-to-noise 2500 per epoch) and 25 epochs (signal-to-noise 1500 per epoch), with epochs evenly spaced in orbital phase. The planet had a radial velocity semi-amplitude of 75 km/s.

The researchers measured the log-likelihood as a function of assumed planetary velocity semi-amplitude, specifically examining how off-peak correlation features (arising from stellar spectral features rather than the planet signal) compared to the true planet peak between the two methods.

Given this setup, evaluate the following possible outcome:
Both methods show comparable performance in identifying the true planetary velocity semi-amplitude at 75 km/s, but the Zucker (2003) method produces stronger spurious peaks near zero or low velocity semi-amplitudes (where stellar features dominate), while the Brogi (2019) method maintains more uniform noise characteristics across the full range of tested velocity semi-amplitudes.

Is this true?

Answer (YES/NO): NO